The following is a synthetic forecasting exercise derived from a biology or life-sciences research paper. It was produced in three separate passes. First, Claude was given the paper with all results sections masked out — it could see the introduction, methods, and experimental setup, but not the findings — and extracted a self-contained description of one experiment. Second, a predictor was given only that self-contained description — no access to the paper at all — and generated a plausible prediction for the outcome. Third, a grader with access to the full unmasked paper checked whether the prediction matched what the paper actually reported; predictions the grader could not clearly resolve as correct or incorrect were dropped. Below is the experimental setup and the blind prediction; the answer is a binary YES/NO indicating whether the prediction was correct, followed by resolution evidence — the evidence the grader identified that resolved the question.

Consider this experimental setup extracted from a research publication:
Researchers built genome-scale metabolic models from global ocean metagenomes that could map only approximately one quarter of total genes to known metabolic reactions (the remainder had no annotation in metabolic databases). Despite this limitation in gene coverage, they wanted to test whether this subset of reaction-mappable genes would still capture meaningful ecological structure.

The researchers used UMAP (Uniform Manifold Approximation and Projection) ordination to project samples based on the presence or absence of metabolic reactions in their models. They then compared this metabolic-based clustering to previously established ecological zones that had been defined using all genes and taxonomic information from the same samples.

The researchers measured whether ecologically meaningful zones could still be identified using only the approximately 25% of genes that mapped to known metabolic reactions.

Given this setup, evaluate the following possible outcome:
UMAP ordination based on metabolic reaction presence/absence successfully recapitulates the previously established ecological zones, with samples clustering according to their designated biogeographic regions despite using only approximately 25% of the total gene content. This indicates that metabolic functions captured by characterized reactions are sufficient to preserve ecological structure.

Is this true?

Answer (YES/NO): YES